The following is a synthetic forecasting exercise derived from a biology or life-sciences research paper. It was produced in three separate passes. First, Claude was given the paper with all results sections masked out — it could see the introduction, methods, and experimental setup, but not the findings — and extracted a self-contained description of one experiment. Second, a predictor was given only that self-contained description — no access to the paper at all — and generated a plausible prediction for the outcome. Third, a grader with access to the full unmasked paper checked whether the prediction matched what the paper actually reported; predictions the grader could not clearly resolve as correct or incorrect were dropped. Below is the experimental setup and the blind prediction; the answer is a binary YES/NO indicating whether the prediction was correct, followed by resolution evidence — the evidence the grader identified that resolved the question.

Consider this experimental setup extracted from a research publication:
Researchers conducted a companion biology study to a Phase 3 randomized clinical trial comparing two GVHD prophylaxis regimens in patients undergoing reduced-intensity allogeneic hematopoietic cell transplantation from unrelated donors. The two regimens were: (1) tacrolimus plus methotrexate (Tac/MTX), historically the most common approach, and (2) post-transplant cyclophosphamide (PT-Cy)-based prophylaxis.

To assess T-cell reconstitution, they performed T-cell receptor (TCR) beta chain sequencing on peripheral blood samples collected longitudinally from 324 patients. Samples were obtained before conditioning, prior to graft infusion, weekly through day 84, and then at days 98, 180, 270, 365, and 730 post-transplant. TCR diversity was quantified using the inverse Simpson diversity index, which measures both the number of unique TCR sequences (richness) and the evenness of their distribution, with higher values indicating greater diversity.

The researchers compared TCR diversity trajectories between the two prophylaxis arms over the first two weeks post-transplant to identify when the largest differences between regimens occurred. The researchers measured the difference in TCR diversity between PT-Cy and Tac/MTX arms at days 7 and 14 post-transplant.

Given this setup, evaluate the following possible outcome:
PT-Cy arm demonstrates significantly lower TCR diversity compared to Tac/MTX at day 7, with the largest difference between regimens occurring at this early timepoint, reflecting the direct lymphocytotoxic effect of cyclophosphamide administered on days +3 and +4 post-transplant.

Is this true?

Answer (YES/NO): NO